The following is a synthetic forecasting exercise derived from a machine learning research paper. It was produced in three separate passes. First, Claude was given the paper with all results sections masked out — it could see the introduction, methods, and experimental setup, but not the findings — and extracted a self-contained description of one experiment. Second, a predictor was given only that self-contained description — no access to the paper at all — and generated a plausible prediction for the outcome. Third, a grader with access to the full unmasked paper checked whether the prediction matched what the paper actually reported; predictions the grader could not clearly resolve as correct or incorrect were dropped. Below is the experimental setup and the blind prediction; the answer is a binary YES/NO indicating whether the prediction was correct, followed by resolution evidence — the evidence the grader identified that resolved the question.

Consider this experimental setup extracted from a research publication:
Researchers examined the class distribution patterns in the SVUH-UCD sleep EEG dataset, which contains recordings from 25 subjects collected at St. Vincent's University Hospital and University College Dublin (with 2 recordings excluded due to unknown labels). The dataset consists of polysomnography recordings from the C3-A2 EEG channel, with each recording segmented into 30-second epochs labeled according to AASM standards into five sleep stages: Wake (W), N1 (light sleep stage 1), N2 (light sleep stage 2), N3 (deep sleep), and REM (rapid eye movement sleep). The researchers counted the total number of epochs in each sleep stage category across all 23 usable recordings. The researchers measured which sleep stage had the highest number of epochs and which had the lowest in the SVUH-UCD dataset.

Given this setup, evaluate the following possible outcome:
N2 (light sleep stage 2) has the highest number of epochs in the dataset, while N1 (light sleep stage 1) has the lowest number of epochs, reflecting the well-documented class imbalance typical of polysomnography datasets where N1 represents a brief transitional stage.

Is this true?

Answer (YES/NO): NO